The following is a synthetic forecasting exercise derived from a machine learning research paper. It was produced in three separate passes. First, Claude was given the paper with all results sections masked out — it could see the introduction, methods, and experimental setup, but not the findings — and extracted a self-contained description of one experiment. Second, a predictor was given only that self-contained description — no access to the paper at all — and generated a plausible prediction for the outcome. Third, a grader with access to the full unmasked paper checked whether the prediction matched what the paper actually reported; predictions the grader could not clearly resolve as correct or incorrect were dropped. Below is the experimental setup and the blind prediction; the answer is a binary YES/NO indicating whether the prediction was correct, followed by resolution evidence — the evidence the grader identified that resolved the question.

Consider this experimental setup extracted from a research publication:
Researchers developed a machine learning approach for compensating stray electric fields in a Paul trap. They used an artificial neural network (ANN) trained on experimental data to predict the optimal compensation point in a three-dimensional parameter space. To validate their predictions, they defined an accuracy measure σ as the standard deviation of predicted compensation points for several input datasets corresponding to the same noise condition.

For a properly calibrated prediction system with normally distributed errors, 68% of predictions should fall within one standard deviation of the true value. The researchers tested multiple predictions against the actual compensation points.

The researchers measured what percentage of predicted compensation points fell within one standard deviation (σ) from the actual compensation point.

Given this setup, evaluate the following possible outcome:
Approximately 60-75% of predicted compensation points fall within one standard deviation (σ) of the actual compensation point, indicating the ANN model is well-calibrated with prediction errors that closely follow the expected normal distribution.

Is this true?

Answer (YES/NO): YES